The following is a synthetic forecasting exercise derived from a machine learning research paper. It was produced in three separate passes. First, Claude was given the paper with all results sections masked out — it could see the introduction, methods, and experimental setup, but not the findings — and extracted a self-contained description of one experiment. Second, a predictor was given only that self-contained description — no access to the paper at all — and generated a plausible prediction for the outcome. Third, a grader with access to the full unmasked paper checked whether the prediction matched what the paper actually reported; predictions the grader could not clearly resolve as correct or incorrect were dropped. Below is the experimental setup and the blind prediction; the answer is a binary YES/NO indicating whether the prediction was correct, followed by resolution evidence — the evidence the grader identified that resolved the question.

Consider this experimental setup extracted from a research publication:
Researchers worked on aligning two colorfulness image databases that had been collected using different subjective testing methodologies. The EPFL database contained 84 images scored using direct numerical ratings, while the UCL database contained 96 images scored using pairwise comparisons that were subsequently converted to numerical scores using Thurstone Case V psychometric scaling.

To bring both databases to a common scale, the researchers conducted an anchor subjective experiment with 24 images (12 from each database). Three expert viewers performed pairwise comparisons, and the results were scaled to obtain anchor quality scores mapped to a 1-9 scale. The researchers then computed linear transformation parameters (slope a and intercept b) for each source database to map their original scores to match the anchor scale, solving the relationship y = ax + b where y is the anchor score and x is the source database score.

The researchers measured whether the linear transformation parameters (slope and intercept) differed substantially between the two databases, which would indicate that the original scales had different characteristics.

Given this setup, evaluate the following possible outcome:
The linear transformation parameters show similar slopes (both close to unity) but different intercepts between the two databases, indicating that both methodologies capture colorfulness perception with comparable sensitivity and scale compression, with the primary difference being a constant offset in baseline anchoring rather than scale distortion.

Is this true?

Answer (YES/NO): NO